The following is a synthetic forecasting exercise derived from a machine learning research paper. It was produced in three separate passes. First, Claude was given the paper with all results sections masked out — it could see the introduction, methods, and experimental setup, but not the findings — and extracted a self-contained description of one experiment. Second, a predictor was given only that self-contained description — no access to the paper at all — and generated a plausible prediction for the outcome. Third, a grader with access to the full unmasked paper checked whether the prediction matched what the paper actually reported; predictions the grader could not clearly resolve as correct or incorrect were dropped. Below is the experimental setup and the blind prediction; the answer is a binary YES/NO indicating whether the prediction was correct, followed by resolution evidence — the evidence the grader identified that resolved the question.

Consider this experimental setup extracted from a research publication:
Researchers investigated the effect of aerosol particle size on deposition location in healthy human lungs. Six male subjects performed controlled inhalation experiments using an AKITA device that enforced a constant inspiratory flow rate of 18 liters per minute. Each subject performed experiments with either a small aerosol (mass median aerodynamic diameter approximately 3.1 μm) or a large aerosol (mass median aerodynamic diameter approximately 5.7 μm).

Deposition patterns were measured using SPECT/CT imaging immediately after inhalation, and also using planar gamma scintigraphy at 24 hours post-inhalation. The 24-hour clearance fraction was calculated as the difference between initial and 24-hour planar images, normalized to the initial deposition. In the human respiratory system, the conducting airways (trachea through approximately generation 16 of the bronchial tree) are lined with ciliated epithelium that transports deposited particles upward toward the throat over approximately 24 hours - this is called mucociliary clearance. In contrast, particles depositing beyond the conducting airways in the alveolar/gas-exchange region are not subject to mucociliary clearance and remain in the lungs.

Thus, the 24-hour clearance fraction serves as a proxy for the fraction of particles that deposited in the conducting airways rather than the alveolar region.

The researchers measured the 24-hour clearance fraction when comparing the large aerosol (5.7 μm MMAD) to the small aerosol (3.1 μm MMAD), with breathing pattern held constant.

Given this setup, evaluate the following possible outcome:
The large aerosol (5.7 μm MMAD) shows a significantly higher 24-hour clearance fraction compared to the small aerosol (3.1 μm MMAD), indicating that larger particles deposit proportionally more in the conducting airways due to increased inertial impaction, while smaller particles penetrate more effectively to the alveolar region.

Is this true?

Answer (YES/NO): YES